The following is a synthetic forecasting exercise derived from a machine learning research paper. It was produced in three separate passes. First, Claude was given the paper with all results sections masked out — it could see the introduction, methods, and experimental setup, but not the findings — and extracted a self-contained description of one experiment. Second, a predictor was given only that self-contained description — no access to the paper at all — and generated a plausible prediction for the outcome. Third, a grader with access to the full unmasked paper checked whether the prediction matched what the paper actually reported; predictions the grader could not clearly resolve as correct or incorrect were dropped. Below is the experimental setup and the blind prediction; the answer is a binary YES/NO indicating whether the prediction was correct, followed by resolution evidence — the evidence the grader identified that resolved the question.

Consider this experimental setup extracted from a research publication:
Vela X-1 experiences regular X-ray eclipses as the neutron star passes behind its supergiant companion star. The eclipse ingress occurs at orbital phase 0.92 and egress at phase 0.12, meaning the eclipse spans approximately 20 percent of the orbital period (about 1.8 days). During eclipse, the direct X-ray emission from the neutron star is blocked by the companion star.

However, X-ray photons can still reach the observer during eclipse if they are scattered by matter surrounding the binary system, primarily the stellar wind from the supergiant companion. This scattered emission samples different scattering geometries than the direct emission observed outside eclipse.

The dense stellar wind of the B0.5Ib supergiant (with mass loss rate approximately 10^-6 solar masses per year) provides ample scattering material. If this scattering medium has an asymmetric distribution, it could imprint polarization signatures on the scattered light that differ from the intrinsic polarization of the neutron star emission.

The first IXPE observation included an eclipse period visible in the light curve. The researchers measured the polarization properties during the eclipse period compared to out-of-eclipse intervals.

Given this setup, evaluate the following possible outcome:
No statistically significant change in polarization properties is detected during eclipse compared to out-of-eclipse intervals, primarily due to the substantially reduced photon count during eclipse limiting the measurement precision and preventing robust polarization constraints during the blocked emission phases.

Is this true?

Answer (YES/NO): YES